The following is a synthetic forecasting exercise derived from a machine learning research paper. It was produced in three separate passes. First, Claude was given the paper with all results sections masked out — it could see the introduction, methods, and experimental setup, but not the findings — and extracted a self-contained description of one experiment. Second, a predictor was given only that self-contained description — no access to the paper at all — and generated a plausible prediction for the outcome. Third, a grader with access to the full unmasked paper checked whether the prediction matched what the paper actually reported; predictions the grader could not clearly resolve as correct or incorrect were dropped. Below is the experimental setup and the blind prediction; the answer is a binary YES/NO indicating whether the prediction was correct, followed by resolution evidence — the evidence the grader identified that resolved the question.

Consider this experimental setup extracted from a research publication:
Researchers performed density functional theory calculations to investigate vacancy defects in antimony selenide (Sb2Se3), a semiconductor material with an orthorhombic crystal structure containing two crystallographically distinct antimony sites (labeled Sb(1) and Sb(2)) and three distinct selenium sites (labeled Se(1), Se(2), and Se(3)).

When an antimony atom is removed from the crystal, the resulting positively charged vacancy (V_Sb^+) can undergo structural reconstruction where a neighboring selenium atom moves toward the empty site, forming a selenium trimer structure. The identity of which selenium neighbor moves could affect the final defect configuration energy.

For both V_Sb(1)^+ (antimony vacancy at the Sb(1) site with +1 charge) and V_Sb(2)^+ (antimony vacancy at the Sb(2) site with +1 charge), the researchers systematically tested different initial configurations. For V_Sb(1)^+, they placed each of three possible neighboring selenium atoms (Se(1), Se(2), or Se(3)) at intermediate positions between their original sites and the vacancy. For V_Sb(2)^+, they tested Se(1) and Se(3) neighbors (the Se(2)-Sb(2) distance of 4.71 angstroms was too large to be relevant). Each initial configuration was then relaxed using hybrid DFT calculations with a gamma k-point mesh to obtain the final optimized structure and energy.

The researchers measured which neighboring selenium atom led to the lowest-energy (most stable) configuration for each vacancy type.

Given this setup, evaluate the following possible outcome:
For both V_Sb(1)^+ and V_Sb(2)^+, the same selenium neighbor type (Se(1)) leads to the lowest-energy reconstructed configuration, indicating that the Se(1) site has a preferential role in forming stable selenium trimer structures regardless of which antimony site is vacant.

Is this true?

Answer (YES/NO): NO